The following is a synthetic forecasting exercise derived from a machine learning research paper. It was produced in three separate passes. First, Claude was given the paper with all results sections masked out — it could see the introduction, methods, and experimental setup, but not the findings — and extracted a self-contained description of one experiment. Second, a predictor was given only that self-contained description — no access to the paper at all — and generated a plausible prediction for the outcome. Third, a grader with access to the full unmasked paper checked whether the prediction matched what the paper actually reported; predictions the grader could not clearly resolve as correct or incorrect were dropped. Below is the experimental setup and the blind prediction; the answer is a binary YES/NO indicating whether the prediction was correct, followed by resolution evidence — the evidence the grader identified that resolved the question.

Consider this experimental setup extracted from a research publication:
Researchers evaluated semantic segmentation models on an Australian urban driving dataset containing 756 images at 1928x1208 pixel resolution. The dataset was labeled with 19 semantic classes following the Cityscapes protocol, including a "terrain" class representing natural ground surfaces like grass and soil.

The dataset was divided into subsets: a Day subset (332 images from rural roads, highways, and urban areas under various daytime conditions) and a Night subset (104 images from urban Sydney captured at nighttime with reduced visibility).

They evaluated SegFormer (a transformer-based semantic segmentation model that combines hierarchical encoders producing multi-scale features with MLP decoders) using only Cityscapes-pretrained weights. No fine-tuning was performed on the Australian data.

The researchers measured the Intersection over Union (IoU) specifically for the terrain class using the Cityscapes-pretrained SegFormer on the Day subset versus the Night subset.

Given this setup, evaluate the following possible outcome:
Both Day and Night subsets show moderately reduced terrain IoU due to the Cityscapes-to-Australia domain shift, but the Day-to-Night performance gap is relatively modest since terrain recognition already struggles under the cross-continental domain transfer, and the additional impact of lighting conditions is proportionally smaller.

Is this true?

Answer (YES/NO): NO